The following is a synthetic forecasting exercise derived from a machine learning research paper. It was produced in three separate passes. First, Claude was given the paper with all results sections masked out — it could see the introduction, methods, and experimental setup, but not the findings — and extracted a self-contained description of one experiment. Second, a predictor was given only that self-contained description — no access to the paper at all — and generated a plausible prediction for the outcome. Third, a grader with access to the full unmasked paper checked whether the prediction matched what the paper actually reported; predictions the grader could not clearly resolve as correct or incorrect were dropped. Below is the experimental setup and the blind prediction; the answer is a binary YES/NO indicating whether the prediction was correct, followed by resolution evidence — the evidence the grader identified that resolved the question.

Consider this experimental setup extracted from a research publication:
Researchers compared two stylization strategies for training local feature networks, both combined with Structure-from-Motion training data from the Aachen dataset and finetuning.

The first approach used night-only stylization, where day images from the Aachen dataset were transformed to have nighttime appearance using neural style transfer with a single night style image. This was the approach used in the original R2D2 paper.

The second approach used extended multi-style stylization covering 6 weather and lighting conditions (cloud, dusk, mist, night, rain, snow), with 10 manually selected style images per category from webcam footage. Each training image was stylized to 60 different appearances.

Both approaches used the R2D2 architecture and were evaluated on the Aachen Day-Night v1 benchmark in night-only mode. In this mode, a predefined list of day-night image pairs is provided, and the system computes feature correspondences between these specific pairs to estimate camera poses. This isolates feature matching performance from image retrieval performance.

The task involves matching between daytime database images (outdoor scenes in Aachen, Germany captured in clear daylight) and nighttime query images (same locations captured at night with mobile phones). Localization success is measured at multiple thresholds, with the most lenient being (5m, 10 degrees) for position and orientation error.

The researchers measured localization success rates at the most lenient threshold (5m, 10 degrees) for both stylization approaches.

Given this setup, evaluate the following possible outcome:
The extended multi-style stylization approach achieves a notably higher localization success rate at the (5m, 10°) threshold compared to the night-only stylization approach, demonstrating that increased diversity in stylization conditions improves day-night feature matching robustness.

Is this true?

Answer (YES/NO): YES